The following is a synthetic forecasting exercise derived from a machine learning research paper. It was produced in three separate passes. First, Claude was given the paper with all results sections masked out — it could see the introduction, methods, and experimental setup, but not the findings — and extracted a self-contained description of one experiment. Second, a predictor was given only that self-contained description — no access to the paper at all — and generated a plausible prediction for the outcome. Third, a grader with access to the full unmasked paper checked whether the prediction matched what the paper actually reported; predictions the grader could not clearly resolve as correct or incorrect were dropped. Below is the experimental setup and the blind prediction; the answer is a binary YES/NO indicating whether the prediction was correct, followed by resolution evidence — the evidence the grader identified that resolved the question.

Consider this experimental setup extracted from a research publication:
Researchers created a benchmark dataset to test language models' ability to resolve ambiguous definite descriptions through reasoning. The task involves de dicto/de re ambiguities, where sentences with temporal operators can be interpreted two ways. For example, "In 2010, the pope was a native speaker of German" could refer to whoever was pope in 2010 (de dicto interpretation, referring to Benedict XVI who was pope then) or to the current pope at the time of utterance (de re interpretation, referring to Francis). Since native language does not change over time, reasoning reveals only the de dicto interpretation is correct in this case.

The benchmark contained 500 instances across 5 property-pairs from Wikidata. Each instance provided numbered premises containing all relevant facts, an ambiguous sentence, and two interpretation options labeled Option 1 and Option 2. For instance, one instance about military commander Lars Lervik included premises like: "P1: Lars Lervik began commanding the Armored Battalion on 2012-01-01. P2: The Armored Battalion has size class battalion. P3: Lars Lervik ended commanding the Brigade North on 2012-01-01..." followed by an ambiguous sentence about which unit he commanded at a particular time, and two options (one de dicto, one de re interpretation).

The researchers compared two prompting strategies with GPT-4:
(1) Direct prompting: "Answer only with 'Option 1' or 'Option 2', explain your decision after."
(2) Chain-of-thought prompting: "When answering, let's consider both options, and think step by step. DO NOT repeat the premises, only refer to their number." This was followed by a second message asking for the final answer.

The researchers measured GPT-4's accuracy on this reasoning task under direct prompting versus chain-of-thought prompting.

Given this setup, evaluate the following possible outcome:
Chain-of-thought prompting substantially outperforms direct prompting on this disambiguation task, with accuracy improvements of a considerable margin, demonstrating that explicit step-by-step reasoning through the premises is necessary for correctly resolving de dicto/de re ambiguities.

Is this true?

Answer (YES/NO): YES